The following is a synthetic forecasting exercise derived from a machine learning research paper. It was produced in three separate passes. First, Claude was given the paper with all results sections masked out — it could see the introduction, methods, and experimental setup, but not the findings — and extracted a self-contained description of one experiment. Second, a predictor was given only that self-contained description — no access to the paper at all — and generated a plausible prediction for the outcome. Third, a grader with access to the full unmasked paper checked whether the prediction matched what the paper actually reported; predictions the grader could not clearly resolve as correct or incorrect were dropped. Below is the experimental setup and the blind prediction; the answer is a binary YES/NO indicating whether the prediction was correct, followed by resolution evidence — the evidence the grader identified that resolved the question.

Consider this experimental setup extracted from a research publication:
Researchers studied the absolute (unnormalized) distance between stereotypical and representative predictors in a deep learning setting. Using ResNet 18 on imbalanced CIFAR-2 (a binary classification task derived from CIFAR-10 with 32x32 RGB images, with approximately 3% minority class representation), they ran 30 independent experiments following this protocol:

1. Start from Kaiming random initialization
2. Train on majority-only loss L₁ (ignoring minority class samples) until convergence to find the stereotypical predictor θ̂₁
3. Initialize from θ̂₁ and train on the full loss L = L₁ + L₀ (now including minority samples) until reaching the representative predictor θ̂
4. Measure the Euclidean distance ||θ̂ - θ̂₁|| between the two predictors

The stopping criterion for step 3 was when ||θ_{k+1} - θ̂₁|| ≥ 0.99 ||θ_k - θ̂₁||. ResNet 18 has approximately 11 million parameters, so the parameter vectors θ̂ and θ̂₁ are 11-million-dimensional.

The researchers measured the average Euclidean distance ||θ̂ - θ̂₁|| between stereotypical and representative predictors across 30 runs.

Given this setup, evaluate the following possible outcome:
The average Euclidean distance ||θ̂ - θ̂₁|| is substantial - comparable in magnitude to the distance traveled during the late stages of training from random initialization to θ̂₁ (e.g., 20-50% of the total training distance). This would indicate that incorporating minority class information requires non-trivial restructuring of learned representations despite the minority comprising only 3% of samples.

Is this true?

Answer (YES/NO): NO